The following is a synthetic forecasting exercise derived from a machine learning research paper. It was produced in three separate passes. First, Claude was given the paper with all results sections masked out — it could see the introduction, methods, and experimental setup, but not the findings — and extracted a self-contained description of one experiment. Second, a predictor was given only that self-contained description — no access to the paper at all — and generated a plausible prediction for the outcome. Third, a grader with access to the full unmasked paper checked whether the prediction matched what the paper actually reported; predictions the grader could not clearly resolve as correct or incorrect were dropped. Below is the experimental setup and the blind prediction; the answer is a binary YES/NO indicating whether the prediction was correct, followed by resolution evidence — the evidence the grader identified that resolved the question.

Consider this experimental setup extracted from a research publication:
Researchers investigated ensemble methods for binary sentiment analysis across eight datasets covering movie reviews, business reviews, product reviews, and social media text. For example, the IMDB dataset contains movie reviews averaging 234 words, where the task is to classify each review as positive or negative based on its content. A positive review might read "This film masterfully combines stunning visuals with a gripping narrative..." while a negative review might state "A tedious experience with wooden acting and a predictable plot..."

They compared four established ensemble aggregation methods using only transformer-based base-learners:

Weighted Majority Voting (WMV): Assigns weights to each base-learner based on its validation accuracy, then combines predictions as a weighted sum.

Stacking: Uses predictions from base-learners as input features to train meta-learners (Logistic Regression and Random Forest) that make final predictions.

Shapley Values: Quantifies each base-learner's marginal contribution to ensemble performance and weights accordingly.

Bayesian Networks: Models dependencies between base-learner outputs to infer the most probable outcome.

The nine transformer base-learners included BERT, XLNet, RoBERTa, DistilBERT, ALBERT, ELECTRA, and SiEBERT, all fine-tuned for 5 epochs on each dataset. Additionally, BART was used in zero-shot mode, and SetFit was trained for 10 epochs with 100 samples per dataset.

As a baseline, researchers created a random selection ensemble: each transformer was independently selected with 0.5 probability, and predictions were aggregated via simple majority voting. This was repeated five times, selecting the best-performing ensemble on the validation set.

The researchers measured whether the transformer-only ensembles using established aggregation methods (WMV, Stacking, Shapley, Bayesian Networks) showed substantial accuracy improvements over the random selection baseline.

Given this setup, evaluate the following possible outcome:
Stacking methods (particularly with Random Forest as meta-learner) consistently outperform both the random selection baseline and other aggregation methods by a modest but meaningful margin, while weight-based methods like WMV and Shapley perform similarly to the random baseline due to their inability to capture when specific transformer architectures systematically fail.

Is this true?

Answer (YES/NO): NO